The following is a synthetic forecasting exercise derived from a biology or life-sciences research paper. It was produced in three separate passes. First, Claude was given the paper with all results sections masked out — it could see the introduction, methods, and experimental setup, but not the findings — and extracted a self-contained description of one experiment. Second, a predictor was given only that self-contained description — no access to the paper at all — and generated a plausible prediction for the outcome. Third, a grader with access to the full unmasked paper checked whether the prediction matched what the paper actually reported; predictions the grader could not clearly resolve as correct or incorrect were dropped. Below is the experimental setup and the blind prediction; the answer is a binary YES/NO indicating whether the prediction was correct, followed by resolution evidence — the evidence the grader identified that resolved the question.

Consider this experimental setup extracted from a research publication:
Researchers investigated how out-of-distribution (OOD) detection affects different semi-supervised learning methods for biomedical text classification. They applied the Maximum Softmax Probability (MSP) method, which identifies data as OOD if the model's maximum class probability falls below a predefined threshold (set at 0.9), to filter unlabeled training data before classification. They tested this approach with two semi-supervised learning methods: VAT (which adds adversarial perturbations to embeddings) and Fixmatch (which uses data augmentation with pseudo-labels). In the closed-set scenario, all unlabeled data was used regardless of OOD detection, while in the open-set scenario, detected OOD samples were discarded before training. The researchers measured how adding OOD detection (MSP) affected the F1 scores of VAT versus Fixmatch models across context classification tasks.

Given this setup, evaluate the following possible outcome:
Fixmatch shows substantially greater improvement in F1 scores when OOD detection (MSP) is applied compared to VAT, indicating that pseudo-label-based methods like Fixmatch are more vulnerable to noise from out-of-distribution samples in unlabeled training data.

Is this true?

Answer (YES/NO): NO